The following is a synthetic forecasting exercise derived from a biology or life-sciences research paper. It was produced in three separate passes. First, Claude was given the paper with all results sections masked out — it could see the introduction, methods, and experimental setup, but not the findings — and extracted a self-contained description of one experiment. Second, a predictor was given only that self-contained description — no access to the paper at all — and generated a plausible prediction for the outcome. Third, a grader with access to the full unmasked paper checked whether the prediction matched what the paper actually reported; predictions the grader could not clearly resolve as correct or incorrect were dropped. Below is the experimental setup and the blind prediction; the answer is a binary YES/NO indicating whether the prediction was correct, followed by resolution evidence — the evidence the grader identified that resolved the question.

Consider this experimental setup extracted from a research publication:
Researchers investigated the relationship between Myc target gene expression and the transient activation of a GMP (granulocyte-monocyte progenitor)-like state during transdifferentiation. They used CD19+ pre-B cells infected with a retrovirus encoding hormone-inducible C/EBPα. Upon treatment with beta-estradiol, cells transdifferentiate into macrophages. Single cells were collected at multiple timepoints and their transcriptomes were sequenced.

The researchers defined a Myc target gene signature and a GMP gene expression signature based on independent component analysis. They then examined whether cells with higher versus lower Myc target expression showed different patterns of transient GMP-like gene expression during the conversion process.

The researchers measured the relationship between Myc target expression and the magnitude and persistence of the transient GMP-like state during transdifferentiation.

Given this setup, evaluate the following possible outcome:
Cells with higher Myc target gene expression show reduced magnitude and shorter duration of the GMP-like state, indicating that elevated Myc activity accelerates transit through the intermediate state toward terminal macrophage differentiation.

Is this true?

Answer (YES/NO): NO